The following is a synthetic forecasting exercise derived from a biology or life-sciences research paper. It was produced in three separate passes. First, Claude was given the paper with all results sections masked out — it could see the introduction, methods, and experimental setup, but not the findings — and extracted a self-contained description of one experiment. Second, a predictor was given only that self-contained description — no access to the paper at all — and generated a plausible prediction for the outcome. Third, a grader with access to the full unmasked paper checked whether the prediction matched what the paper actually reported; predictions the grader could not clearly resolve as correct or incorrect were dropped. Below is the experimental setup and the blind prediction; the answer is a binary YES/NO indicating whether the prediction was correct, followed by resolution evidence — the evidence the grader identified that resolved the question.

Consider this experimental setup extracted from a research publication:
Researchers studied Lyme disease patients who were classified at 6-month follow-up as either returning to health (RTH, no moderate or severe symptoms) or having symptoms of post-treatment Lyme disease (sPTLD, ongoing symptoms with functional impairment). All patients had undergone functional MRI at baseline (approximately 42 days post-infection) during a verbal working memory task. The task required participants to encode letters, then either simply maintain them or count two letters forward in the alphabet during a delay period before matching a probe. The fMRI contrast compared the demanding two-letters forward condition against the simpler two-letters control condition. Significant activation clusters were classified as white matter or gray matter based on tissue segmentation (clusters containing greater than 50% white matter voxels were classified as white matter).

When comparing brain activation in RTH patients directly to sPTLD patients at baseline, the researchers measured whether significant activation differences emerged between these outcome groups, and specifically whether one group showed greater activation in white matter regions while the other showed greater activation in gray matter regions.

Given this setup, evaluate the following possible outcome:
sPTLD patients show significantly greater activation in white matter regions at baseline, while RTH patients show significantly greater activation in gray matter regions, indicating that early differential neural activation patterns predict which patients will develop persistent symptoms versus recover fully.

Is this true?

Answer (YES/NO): NO